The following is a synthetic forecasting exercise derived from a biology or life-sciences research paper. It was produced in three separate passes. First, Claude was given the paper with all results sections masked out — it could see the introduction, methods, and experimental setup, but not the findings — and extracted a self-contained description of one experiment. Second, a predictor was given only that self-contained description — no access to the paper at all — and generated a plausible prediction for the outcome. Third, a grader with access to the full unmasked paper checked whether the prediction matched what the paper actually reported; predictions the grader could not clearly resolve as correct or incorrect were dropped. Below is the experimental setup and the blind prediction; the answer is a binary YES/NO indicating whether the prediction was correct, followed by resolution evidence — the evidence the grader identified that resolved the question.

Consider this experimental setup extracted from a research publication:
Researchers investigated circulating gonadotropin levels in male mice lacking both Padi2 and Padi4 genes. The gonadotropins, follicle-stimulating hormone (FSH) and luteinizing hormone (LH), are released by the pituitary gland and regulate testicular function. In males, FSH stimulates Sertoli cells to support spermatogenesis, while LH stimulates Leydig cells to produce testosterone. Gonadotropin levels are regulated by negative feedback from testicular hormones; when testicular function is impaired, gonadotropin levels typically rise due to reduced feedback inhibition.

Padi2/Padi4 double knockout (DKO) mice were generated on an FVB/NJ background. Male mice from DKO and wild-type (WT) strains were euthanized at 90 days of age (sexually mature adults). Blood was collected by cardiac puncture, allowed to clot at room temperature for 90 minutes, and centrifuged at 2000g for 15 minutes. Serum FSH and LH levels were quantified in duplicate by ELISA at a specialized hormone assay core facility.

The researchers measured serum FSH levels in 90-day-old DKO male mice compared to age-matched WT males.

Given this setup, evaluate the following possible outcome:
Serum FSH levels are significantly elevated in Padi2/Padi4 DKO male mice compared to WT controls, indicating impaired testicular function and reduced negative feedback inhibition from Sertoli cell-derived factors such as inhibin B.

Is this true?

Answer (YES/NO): NO